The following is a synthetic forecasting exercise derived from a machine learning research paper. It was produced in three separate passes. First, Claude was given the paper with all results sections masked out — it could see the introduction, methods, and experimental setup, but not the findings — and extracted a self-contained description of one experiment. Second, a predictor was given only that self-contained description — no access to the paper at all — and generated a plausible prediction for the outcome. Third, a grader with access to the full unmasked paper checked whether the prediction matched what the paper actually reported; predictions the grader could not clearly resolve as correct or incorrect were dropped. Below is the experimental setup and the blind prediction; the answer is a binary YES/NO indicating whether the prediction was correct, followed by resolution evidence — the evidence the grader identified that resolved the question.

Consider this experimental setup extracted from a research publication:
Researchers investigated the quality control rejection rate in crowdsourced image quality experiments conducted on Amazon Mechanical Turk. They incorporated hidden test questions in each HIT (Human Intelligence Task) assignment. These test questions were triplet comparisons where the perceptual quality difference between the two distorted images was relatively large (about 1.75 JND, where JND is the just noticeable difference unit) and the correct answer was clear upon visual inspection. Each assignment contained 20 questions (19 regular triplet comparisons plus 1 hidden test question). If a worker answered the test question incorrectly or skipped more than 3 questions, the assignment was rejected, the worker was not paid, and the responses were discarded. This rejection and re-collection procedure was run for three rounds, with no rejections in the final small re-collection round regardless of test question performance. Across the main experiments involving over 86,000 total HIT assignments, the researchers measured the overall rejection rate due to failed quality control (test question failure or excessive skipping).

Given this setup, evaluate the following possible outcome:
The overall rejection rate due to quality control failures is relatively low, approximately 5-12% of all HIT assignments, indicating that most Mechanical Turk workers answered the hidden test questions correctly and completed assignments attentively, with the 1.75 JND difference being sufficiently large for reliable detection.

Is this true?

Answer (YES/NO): NO